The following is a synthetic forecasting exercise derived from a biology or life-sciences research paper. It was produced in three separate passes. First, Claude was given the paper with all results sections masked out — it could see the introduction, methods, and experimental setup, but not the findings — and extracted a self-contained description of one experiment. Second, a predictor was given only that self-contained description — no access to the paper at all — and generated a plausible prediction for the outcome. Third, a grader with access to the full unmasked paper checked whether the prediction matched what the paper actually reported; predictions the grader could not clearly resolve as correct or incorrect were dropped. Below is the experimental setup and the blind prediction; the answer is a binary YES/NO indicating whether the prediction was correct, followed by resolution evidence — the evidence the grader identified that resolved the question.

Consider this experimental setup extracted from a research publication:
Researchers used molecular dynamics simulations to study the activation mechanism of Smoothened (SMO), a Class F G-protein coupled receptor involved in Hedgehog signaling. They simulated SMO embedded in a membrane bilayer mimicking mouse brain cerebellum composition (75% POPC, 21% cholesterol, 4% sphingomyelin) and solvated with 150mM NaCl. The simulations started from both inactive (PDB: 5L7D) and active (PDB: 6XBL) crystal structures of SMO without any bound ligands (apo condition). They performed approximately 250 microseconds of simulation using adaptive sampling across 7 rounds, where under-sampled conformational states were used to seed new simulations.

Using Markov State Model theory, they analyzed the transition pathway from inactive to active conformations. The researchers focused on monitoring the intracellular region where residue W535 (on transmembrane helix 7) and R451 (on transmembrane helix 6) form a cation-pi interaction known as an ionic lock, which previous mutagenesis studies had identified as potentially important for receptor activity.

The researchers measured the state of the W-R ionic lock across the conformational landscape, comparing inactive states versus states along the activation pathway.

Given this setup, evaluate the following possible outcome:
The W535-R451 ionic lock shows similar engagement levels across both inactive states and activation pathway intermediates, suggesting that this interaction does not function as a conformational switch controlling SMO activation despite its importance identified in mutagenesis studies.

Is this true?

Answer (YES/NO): NO